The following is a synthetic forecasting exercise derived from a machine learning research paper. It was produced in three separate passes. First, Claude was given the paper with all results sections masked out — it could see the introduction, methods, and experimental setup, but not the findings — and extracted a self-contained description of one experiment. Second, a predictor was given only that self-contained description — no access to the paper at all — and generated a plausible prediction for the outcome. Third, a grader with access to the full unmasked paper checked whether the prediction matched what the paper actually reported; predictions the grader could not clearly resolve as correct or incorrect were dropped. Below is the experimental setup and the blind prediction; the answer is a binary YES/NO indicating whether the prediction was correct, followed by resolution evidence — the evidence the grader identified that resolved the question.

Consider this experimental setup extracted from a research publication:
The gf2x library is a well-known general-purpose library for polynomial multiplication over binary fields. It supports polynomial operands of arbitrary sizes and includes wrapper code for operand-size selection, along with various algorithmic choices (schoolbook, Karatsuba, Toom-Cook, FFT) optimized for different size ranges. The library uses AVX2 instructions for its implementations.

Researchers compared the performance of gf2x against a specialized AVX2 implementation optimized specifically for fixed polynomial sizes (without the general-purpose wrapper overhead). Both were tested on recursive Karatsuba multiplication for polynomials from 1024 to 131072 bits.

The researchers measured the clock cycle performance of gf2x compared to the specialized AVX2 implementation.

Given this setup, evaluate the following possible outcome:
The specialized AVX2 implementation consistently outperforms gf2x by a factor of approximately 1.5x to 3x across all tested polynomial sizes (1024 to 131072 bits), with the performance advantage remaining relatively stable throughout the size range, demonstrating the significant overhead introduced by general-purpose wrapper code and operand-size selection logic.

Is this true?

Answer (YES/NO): NO